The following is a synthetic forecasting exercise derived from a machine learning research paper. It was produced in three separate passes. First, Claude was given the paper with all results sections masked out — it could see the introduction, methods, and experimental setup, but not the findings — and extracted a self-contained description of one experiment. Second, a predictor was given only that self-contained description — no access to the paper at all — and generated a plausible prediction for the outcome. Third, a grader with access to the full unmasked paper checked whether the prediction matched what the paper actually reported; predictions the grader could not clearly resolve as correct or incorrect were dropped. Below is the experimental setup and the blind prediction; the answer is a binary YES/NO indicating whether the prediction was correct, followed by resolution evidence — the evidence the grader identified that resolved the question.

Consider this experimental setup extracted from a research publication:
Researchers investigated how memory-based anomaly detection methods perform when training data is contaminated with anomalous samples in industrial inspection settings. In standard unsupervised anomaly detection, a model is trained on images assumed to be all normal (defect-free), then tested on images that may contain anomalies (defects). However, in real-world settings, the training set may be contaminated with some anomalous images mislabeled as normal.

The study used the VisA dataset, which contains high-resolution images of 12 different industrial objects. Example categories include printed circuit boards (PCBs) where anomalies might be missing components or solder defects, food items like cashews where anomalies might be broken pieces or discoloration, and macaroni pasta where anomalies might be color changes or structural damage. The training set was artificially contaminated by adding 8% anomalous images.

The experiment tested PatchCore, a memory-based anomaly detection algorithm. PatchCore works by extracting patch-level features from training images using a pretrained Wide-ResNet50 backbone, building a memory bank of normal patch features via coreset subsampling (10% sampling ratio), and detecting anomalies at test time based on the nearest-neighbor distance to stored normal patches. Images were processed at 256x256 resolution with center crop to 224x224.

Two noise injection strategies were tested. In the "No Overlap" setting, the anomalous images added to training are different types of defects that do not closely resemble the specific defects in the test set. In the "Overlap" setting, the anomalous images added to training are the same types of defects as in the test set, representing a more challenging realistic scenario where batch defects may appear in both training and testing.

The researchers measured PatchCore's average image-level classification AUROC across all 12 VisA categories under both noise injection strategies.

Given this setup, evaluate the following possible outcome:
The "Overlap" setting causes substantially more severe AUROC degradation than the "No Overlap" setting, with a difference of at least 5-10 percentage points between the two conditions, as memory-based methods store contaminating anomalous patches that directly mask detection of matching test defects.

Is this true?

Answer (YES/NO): YES